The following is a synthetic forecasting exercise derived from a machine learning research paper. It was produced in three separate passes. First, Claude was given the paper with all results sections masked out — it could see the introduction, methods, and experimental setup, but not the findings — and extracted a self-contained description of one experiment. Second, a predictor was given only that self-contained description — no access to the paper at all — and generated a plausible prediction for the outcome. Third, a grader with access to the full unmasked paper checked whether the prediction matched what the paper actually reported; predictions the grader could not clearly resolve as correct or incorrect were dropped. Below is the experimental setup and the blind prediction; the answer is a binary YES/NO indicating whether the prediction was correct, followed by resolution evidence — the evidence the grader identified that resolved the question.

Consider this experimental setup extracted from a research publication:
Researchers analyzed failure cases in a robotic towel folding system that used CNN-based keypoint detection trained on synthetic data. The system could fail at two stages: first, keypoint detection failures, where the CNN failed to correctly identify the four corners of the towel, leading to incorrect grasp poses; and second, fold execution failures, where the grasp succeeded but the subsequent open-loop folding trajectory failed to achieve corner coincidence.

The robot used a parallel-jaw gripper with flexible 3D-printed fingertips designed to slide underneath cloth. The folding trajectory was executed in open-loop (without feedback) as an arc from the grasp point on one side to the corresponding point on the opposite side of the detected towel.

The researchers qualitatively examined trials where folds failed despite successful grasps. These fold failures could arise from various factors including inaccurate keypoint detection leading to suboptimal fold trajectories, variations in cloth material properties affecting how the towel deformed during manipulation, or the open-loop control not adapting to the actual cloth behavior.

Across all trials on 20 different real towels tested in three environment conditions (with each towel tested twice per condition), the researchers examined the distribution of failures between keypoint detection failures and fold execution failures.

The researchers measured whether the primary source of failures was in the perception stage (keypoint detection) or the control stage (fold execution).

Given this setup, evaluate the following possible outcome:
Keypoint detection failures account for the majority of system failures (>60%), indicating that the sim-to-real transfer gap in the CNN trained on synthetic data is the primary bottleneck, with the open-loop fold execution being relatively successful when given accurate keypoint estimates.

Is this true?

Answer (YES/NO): YES